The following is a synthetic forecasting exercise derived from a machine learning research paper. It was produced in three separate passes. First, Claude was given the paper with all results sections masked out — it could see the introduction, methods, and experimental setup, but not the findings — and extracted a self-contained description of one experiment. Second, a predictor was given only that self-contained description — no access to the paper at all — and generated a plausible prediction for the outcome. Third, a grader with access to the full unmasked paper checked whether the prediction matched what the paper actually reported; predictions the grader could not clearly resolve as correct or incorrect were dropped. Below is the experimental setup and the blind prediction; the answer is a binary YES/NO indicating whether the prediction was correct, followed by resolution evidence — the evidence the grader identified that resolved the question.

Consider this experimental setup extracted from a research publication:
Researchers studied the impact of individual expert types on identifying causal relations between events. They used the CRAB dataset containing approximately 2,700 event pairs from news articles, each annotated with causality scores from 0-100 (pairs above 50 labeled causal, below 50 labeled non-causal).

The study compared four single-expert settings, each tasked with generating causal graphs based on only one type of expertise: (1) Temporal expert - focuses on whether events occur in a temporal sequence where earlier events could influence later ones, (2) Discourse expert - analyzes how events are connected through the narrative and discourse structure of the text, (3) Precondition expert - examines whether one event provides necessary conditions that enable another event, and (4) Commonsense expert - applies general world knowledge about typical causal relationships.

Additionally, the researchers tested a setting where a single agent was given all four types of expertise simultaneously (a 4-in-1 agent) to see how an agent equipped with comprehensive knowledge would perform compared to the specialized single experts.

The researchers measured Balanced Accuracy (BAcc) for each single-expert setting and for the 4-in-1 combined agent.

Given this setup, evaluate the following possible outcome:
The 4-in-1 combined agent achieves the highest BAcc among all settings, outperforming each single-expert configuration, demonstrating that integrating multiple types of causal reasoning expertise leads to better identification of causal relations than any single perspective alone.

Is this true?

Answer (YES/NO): YES